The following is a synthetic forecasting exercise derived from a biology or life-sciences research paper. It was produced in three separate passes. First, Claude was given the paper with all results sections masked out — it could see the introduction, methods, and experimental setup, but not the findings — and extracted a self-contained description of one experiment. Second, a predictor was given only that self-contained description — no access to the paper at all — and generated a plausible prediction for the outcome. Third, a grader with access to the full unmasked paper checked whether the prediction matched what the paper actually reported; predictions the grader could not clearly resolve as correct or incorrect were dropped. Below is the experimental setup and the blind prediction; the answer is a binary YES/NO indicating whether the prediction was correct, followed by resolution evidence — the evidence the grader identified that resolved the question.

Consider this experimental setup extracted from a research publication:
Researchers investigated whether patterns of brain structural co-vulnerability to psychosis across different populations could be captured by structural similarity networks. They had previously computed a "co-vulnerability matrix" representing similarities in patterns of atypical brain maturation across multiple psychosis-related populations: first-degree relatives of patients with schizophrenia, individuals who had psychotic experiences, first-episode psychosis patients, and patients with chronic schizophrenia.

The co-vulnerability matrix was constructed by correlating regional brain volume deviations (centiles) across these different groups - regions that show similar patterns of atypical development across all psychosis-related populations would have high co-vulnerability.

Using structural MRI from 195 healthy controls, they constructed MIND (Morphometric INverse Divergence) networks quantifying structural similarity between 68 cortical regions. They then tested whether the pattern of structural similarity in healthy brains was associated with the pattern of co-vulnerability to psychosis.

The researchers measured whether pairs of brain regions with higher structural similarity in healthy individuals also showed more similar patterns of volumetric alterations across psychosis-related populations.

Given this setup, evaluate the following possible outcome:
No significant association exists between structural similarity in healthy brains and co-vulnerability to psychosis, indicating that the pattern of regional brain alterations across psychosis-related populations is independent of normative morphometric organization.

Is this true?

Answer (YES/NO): NO